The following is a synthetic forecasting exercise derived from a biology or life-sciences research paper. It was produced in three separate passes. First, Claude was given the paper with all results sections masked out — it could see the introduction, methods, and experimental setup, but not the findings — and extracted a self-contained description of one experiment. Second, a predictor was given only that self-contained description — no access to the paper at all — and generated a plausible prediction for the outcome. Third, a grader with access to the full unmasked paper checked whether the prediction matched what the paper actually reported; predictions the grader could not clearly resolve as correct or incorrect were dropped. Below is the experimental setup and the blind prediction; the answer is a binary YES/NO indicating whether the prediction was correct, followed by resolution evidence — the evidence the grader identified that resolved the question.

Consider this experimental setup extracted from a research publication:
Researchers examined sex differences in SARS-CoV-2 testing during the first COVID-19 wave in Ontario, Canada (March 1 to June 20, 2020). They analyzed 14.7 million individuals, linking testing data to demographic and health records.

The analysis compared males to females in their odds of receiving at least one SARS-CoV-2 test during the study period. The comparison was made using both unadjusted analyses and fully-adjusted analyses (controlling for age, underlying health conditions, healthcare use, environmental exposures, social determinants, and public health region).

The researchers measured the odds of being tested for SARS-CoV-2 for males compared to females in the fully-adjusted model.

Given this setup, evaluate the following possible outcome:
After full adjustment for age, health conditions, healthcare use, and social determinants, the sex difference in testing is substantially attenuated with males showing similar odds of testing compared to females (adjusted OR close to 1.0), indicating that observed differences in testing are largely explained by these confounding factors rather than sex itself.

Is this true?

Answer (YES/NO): NO